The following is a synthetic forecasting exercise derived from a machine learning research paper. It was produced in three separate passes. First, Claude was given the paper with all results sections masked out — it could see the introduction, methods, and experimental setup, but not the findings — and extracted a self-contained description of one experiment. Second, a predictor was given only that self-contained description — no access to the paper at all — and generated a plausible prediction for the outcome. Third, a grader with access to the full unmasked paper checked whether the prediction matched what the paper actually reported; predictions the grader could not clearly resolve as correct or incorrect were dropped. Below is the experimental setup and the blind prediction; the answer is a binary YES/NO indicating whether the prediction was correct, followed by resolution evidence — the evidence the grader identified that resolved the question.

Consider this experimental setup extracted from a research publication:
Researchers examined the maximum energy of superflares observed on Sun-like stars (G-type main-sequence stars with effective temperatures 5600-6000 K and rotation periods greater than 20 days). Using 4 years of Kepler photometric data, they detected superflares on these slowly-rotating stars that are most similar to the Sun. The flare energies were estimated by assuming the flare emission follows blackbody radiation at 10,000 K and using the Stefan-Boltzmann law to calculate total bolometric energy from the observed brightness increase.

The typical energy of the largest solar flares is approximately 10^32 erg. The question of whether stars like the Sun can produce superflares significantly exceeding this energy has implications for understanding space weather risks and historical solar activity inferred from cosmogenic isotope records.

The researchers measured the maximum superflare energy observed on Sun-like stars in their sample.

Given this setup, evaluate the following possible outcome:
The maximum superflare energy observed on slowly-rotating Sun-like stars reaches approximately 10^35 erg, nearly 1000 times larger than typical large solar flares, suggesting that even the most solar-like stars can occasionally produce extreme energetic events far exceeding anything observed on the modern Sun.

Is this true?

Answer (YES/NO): NO